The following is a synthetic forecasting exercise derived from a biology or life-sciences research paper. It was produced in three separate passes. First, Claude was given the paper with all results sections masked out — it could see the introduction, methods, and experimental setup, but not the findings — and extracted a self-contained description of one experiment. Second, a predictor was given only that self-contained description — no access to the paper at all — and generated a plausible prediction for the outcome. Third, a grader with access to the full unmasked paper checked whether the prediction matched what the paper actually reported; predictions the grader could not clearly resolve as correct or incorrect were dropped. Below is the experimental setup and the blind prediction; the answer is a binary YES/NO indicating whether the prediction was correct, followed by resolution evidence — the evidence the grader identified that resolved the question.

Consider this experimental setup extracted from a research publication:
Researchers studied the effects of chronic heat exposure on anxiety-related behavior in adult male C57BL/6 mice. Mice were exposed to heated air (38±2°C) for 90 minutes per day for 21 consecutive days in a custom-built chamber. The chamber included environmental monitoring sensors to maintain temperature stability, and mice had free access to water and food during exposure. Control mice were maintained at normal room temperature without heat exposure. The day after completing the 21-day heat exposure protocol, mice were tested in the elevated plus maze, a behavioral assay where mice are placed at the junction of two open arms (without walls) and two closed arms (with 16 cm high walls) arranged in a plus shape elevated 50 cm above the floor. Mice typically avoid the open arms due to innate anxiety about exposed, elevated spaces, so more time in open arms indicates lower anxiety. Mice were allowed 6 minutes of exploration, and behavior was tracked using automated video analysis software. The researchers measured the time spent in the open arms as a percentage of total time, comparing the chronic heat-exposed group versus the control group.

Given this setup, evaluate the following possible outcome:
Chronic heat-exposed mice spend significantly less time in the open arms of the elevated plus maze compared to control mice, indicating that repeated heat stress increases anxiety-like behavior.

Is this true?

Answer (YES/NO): YES